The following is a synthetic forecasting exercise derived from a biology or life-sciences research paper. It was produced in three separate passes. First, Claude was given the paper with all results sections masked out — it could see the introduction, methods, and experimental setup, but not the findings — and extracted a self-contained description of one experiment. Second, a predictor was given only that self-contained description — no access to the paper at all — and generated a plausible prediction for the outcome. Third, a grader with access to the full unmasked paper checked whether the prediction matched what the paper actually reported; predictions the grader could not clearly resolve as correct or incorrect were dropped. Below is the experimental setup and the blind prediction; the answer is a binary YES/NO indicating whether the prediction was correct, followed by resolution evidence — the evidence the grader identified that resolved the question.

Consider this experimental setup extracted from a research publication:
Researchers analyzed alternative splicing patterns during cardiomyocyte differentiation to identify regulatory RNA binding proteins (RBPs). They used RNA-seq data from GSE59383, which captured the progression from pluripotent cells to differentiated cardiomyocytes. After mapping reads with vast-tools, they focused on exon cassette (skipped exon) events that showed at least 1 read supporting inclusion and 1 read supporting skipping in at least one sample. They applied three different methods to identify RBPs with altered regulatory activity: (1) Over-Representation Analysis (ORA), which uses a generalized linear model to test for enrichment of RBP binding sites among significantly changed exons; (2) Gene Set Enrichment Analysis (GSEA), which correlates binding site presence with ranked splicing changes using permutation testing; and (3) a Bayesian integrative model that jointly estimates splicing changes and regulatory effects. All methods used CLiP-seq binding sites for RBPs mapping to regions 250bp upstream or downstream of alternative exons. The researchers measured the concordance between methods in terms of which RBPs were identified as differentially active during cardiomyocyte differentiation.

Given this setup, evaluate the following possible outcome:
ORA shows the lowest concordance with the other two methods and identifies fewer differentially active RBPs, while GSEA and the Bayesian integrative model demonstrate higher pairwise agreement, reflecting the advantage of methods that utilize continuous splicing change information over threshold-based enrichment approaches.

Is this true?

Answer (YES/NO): NO